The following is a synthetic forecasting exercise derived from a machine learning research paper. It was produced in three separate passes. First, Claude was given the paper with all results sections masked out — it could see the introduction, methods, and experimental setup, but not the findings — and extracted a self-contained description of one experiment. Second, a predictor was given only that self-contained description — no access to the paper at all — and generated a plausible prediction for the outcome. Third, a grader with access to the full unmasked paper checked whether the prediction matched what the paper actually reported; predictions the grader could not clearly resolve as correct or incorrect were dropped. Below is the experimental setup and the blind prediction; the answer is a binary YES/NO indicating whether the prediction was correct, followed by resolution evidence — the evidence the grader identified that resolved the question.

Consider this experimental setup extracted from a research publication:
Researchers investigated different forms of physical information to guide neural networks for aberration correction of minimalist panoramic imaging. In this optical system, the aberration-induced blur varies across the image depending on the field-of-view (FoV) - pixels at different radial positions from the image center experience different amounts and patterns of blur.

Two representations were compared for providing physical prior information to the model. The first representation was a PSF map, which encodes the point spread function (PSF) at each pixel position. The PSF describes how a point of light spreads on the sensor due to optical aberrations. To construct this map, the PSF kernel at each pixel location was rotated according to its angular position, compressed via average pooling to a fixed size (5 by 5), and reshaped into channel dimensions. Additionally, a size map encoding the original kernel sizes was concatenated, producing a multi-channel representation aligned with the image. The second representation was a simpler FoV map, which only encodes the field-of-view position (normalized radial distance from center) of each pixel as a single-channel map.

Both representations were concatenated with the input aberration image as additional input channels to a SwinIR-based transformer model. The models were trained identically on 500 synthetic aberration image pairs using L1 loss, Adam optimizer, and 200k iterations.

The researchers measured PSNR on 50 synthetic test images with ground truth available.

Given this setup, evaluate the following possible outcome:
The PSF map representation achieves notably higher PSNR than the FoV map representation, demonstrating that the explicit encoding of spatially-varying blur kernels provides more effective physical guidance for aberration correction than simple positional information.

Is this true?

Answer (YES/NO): YES